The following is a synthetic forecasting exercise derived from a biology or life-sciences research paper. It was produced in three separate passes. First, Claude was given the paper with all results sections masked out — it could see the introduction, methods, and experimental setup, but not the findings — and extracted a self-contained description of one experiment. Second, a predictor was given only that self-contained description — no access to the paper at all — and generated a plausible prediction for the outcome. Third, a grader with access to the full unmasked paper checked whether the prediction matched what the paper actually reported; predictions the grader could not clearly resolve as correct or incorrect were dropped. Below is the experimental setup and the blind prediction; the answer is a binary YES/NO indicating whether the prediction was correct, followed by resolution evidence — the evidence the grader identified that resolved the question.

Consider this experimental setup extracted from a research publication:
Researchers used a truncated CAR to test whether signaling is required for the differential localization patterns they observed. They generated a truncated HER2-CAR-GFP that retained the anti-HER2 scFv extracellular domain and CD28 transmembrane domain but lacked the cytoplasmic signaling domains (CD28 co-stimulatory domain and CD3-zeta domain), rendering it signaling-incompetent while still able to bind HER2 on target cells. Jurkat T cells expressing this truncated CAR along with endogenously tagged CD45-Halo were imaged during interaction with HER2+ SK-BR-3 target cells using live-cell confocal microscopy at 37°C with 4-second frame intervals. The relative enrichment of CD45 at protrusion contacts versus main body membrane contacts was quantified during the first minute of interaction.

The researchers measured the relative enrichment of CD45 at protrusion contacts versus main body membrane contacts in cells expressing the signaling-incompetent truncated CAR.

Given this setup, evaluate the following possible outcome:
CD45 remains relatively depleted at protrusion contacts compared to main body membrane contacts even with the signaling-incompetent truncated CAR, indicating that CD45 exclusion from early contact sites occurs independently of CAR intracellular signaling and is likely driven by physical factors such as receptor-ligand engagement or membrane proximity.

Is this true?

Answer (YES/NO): YES